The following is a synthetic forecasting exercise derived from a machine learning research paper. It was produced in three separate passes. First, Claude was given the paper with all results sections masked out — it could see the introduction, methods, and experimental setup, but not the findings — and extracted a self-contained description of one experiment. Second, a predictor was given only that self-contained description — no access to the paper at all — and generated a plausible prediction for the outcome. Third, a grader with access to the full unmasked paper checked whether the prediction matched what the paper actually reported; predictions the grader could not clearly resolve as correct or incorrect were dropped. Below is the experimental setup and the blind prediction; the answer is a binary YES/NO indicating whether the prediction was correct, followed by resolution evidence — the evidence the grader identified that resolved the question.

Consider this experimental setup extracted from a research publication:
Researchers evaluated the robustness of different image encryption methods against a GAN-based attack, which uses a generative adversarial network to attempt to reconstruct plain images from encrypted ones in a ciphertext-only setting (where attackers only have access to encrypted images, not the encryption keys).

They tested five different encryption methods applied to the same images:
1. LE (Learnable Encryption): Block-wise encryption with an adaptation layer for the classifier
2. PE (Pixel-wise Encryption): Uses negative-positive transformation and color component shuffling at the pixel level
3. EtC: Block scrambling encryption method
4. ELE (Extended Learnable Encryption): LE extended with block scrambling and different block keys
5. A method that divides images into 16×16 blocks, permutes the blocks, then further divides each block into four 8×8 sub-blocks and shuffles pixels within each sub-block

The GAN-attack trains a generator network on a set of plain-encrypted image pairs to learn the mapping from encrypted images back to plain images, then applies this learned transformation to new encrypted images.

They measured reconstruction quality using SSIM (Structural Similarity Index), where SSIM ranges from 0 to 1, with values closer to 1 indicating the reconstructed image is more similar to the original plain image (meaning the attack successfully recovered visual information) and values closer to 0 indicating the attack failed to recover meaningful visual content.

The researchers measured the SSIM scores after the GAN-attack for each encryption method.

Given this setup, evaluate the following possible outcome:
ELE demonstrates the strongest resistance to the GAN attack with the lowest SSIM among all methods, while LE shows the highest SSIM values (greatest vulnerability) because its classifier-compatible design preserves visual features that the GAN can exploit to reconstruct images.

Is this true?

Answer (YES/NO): YES